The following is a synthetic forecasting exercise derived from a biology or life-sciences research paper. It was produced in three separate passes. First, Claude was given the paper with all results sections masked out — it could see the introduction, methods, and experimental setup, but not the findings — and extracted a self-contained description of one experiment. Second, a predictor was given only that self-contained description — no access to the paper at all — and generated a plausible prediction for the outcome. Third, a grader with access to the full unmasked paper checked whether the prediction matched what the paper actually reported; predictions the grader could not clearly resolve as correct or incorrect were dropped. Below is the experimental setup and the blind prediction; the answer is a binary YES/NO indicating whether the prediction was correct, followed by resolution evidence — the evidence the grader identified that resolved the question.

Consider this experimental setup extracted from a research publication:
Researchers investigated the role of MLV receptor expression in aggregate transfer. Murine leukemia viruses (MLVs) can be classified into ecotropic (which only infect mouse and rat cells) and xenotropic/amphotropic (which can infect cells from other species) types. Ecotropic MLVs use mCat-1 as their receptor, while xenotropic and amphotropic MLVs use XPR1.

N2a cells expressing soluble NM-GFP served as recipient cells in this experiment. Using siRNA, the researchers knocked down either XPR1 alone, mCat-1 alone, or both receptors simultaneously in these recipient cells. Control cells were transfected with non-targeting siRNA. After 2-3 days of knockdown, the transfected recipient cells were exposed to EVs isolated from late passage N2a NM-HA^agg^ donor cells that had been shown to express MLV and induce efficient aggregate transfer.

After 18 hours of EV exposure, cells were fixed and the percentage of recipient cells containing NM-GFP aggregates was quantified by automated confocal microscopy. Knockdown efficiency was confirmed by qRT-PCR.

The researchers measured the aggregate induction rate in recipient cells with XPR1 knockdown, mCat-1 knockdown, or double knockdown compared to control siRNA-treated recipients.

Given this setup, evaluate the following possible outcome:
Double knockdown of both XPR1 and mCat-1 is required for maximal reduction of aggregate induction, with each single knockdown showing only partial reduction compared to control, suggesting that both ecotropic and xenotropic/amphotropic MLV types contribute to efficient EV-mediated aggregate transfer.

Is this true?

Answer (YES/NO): NO